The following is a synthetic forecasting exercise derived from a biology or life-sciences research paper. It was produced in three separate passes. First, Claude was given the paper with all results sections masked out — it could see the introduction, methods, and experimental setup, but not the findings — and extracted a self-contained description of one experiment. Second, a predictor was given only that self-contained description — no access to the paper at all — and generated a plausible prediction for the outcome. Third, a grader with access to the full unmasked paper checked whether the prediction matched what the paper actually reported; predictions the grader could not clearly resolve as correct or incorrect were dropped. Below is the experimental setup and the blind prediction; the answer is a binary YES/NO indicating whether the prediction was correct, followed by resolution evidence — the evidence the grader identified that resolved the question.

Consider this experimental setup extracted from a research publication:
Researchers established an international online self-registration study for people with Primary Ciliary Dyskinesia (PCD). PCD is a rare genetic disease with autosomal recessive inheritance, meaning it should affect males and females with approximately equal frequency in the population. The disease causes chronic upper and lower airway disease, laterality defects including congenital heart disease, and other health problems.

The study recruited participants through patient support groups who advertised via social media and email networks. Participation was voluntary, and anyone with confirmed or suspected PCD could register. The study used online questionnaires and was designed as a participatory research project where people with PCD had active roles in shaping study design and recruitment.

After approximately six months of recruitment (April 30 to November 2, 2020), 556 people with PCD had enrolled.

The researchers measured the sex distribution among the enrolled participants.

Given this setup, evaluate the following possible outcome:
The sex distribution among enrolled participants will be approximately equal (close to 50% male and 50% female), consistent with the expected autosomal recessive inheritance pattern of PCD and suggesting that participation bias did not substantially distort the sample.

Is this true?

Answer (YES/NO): NO